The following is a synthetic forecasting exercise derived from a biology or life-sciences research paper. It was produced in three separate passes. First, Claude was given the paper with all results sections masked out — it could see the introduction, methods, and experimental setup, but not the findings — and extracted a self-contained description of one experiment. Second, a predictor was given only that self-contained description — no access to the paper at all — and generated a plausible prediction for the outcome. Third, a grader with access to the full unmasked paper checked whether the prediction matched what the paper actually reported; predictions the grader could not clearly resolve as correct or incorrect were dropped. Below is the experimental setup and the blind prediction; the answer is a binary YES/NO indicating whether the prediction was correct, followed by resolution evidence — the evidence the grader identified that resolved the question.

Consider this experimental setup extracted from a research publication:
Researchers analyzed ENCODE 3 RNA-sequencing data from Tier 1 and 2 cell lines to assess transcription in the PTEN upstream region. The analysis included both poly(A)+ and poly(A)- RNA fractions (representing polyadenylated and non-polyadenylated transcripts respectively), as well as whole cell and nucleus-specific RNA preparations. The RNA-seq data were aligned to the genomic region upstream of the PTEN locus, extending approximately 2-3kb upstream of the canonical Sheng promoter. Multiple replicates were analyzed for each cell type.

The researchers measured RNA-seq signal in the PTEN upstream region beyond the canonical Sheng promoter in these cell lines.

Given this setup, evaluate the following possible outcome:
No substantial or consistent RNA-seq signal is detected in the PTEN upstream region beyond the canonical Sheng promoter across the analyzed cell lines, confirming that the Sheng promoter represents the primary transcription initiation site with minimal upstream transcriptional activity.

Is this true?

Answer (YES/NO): NO